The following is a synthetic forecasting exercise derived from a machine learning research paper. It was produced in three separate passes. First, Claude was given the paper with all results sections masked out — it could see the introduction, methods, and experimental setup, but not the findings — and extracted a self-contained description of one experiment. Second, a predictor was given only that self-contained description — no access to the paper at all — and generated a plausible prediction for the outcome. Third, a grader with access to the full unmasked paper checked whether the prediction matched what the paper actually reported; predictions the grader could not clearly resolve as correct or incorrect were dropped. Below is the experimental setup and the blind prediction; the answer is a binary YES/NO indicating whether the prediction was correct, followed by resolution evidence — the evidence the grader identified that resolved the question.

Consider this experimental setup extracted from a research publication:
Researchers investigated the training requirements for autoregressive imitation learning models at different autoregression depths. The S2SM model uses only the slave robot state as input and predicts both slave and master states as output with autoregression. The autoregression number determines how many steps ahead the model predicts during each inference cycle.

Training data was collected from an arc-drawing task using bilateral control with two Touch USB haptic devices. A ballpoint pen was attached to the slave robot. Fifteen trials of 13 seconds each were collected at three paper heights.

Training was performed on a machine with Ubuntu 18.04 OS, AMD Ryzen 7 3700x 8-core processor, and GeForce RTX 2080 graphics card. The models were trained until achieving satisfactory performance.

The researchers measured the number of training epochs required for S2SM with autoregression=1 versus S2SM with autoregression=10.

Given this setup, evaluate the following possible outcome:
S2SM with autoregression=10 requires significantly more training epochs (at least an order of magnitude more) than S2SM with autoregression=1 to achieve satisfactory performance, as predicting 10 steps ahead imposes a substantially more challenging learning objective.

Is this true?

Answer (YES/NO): NO